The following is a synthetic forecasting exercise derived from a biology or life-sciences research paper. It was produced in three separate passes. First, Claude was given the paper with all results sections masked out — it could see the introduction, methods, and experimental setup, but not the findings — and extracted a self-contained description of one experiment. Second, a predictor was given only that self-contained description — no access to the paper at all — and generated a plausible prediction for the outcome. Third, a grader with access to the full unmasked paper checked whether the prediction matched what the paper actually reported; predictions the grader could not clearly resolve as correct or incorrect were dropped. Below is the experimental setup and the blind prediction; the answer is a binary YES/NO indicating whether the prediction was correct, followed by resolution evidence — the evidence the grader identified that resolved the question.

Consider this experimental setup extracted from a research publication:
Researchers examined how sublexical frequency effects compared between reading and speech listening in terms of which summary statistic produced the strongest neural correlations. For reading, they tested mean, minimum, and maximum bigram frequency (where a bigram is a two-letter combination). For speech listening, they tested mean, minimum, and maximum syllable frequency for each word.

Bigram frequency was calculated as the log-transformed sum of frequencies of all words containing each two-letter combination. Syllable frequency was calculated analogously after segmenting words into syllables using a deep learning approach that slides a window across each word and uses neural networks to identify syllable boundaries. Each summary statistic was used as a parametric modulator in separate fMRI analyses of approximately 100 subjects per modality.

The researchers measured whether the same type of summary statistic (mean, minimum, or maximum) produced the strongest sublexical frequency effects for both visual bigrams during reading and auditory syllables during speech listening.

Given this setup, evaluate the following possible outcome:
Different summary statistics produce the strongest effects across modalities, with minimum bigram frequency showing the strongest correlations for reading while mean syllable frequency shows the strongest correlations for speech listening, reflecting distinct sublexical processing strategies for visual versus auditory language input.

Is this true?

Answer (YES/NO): NO